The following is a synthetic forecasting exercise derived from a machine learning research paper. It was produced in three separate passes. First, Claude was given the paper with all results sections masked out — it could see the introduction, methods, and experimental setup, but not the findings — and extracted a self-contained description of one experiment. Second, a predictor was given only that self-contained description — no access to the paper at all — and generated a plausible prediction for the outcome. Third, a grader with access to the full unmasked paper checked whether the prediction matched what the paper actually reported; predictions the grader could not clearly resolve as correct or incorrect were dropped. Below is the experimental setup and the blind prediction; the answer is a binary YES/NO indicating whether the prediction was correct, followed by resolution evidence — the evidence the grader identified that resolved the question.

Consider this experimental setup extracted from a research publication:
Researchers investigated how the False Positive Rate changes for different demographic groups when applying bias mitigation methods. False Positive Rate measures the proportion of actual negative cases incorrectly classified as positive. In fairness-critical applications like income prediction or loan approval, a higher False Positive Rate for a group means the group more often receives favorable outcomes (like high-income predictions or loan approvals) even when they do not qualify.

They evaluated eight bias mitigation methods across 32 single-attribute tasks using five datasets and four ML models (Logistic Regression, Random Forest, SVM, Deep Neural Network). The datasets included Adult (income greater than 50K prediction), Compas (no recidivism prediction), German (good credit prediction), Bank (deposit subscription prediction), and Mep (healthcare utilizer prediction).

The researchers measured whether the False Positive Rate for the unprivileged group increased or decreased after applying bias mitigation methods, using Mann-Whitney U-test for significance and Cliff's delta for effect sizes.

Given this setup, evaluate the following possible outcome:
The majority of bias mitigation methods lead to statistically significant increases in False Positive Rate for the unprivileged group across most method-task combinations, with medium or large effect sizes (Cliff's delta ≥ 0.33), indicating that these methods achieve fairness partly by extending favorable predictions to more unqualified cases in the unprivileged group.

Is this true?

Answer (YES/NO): NO